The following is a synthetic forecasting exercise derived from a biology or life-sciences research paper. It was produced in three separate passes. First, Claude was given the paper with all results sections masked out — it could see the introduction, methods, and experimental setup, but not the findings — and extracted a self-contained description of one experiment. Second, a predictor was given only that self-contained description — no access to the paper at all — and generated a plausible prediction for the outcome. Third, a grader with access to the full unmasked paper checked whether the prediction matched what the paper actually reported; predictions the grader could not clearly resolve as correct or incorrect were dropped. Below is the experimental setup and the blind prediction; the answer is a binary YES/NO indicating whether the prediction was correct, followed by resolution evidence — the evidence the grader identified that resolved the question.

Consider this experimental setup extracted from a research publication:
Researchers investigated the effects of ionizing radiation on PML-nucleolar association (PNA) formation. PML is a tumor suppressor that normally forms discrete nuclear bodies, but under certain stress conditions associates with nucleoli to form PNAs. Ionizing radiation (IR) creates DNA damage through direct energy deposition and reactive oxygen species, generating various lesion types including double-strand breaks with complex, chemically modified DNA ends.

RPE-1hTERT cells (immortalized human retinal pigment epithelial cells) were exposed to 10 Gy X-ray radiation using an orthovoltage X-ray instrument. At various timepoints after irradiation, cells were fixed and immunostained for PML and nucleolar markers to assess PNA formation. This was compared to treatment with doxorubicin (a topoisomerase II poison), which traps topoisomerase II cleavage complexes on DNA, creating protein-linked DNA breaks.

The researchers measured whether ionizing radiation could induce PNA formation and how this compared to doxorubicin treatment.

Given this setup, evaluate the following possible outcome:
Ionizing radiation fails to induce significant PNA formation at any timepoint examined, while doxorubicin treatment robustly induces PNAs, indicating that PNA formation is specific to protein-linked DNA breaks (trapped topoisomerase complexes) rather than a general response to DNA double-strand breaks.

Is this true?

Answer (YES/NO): NO